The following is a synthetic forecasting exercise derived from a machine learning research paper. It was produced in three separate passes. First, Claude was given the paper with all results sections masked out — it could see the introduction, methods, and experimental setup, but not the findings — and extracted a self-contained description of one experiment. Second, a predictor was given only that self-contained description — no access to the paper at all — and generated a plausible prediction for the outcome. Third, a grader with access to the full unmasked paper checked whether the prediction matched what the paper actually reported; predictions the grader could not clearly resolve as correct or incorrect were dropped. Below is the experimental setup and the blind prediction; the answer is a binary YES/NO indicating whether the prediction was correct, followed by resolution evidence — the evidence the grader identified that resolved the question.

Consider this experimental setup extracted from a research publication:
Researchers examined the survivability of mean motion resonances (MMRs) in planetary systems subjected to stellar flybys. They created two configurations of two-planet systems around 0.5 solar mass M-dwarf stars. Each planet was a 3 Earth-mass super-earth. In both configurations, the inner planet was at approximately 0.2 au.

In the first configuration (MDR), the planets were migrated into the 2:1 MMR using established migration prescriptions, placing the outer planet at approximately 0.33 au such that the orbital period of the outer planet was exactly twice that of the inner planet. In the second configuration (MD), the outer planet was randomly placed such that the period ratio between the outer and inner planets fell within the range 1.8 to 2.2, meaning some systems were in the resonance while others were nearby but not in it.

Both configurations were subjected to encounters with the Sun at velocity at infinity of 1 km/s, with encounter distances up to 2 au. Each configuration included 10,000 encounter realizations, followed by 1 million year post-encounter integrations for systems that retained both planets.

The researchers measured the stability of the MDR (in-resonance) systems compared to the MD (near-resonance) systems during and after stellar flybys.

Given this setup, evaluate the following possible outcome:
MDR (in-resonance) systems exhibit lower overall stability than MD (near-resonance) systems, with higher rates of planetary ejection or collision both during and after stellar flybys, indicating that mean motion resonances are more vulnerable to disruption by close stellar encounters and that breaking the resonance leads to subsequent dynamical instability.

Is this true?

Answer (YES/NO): NO